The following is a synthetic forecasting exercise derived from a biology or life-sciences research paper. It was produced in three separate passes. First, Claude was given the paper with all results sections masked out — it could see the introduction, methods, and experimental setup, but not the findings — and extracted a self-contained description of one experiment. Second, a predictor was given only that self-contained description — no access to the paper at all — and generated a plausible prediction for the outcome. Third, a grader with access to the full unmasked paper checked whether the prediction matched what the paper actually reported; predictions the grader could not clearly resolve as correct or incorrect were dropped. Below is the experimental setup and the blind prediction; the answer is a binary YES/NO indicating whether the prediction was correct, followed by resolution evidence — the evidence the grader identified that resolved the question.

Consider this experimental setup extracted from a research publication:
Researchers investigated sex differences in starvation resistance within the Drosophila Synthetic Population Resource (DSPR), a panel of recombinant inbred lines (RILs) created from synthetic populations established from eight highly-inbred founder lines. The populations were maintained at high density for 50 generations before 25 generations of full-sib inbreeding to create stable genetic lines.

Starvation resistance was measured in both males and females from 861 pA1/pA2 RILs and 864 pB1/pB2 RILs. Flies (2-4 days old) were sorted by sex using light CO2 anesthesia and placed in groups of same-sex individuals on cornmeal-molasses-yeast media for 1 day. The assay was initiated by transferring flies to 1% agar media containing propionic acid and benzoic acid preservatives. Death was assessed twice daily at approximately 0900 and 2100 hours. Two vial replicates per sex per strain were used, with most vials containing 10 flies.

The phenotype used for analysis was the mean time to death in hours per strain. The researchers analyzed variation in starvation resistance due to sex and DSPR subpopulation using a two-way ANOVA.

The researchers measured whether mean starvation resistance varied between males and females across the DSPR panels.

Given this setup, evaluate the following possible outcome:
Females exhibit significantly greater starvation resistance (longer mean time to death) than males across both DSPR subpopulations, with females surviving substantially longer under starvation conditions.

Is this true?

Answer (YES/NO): YES